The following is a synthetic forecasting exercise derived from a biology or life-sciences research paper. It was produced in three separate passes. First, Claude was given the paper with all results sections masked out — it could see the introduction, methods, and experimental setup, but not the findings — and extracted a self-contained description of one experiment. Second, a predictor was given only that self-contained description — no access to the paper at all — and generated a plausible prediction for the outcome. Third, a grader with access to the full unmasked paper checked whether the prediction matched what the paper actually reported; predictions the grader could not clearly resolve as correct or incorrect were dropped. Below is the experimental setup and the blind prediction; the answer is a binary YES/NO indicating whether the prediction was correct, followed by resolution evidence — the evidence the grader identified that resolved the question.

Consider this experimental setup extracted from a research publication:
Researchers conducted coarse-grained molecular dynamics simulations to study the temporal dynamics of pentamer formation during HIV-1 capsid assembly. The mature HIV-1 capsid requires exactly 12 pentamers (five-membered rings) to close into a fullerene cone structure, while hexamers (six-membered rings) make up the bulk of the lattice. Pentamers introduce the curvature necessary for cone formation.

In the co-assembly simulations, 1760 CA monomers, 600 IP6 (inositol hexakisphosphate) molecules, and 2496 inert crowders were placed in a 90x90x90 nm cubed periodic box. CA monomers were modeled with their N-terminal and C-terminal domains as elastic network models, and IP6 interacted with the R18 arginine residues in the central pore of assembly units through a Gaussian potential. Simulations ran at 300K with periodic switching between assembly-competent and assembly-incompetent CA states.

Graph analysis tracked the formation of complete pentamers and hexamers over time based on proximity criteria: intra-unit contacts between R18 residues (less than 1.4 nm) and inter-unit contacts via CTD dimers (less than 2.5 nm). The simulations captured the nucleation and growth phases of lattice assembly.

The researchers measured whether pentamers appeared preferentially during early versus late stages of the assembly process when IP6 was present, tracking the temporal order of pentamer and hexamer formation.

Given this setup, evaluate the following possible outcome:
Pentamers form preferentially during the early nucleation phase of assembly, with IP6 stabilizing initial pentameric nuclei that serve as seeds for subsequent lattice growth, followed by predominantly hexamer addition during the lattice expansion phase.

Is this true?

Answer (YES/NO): NO